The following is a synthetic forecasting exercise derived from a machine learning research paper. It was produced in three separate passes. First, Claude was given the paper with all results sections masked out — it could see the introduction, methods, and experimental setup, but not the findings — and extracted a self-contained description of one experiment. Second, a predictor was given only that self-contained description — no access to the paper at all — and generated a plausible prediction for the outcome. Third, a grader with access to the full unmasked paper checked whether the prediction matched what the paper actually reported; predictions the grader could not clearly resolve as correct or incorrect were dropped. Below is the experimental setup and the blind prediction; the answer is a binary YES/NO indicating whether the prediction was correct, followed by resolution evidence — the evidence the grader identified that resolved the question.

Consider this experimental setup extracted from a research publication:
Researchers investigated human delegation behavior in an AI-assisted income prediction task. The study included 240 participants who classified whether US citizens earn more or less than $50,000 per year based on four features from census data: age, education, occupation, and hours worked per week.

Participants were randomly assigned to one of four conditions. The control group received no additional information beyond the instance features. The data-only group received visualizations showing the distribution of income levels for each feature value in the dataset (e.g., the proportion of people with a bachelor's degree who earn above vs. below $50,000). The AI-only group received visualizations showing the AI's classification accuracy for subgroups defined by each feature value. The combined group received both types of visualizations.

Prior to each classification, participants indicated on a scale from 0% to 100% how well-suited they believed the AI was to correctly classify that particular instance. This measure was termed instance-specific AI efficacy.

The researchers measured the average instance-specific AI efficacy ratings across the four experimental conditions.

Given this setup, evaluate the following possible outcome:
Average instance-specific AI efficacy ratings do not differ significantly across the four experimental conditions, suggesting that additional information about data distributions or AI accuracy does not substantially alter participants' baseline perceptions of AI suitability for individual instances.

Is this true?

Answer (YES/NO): NO